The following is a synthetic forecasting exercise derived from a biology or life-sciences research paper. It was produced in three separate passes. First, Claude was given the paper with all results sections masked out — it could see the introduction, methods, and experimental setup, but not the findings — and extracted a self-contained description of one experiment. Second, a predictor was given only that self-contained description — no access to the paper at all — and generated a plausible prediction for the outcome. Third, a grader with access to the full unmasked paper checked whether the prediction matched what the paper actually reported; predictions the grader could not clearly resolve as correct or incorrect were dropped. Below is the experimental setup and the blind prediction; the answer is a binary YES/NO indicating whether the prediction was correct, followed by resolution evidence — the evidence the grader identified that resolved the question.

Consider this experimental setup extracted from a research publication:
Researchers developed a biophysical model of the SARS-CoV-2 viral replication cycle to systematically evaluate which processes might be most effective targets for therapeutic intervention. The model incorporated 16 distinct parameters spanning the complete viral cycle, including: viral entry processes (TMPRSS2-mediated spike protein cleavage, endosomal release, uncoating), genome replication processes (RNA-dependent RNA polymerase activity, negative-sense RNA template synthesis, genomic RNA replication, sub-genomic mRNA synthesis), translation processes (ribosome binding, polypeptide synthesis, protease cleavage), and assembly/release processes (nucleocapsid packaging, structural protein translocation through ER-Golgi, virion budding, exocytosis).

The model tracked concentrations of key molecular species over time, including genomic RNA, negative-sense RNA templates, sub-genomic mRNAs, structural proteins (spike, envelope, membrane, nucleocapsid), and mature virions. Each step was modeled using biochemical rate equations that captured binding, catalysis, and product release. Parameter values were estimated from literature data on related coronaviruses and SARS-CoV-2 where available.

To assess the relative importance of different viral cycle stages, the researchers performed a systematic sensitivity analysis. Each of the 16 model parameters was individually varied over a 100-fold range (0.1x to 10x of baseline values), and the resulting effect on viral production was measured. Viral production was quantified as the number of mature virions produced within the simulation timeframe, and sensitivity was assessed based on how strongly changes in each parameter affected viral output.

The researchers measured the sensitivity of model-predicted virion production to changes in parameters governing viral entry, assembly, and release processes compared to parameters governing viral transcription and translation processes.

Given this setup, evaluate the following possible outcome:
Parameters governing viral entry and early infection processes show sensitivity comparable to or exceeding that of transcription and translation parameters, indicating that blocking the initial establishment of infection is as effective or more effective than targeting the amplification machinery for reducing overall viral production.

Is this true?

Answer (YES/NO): NO